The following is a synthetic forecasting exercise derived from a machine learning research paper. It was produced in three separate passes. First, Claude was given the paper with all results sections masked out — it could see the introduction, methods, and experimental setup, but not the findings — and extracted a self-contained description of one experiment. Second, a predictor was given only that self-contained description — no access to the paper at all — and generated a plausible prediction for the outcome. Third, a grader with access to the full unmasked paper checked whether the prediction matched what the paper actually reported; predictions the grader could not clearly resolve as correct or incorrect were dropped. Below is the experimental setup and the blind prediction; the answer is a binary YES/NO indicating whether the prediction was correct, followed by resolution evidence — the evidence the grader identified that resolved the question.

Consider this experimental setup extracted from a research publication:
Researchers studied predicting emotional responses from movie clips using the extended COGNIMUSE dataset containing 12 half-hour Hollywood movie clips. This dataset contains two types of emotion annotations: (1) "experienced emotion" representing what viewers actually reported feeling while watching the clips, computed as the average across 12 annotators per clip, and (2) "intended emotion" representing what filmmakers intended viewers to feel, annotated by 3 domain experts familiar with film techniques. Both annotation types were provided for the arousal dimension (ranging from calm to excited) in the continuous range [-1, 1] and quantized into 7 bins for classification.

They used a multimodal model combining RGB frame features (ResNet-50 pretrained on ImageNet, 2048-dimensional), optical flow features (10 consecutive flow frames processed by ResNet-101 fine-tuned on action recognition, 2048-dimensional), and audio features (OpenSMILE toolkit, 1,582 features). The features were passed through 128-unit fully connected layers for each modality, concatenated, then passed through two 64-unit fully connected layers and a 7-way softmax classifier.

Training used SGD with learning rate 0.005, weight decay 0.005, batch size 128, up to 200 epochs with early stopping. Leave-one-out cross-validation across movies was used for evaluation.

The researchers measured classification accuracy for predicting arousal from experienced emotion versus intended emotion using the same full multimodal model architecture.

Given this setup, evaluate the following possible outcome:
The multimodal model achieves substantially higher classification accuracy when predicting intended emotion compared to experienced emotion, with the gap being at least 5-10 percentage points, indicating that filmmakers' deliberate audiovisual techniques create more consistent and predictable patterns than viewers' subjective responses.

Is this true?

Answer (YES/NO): NO